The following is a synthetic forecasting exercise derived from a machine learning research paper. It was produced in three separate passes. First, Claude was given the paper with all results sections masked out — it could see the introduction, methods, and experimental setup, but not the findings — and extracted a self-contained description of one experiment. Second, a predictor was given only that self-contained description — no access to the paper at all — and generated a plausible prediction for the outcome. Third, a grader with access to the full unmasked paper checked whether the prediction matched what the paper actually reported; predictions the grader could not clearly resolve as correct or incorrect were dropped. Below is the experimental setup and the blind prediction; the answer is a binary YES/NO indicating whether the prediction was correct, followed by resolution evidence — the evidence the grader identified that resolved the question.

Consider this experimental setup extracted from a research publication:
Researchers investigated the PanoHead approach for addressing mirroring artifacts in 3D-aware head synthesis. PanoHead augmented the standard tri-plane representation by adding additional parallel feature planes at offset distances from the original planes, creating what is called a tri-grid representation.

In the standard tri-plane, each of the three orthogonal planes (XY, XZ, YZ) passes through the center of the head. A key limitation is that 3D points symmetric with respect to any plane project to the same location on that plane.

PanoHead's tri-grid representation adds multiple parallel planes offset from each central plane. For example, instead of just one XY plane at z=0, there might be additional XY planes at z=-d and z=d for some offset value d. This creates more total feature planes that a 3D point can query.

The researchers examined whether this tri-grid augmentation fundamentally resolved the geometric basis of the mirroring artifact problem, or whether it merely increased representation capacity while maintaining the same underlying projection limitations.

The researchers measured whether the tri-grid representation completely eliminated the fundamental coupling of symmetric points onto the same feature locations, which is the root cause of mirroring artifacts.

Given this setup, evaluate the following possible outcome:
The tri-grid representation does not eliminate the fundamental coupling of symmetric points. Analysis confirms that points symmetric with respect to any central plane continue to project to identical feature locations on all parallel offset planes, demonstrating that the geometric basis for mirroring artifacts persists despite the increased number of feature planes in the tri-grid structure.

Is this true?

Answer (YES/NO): YES